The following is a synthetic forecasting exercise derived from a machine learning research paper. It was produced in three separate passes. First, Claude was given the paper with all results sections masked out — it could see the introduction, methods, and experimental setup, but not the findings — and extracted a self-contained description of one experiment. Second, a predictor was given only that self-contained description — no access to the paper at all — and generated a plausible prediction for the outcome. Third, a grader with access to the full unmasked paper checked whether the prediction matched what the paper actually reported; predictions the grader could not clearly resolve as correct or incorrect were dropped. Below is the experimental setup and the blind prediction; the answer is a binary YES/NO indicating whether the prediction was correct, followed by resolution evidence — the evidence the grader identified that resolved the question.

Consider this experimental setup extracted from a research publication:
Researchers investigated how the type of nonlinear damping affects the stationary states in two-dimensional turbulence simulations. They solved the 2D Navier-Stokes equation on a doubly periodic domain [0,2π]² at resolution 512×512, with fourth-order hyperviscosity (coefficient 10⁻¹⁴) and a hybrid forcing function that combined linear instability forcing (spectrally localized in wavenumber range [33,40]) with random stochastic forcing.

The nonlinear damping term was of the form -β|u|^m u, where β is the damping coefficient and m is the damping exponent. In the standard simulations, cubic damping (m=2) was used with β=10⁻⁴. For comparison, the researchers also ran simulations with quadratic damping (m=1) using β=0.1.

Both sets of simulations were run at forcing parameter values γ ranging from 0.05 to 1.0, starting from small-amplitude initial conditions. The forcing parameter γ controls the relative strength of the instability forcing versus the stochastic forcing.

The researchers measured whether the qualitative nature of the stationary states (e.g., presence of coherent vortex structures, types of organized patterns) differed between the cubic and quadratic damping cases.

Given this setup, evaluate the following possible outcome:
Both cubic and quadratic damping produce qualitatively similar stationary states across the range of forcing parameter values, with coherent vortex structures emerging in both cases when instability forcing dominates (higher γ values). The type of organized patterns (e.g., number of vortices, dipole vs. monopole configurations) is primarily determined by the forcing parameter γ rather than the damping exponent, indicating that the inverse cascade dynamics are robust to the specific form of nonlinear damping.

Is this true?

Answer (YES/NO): YES